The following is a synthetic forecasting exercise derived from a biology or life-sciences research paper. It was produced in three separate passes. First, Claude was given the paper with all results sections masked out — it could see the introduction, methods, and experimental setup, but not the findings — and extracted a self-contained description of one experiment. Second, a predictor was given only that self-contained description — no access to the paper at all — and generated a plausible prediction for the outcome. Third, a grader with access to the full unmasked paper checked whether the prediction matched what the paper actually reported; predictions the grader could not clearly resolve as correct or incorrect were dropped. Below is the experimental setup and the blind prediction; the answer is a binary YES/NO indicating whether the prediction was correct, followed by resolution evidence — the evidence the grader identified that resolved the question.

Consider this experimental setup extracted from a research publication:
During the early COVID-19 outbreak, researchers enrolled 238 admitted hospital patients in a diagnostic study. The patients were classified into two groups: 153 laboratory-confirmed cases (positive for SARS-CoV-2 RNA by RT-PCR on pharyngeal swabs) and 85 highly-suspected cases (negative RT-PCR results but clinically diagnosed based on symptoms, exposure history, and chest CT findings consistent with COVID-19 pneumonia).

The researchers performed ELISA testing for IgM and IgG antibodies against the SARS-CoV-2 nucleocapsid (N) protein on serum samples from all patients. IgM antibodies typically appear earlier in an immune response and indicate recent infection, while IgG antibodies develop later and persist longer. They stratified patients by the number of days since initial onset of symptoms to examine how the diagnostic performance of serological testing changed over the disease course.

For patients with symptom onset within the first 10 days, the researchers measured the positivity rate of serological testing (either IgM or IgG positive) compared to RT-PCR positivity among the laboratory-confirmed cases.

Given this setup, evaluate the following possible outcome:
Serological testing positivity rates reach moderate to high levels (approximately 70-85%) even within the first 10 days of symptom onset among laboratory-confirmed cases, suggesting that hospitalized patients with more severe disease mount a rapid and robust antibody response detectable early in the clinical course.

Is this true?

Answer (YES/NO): NO